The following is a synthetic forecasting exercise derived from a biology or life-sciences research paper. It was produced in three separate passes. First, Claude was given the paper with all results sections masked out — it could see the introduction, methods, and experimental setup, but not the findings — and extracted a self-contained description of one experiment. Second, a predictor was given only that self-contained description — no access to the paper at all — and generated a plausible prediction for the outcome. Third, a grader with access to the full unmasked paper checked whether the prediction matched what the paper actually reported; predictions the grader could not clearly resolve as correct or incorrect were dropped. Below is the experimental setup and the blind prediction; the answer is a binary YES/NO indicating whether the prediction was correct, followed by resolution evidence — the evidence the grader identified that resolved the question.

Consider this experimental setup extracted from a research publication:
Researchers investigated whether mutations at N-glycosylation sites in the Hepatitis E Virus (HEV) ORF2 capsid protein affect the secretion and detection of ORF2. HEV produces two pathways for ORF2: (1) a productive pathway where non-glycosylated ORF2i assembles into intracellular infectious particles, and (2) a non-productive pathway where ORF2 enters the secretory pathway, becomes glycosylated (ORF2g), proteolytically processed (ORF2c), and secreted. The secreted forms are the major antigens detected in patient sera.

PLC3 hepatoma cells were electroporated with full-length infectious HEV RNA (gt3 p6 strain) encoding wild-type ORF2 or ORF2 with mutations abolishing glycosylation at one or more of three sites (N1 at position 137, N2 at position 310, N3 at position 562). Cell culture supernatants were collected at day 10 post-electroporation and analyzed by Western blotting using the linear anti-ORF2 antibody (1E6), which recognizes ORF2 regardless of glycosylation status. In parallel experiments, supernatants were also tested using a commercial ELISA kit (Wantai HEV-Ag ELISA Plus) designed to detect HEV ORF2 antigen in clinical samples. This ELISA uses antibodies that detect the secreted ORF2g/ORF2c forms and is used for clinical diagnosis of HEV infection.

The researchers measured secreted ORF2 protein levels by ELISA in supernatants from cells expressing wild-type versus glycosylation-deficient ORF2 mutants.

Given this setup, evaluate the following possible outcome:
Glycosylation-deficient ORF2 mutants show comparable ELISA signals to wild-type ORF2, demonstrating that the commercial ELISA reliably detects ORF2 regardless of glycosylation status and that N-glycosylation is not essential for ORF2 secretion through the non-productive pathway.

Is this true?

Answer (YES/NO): YES